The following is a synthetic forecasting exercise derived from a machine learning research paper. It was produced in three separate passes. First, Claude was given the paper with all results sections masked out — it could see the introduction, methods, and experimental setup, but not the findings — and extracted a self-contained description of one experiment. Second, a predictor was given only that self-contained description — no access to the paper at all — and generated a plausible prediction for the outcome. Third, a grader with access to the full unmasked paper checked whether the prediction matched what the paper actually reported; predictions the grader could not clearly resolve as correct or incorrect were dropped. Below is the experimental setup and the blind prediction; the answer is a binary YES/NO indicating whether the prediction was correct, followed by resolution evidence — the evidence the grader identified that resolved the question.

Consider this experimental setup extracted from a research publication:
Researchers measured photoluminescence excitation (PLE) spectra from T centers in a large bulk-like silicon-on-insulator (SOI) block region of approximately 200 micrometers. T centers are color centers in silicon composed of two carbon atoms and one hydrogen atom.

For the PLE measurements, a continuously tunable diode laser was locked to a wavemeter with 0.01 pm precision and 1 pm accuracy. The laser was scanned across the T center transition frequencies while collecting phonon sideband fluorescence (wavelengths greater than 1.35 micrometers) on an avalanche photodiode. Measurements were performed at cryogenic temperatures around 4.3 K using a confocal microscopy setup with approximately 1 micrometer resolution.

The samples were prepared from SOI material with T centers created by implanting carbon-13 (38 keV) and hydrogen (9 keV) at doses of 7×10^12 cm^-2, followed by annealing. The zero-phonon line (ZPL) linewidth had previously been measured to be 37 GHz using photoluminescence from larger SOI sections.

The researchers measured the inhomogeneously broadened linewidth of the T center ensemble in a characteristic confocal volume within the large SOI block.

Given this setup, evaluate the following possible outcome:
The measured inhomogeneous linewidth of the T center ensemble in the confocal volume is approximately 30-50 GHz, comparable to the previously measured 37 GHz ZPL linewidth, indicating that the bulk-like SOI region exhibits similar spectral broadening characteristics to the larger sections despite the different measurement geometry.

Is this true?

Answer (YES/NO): NO